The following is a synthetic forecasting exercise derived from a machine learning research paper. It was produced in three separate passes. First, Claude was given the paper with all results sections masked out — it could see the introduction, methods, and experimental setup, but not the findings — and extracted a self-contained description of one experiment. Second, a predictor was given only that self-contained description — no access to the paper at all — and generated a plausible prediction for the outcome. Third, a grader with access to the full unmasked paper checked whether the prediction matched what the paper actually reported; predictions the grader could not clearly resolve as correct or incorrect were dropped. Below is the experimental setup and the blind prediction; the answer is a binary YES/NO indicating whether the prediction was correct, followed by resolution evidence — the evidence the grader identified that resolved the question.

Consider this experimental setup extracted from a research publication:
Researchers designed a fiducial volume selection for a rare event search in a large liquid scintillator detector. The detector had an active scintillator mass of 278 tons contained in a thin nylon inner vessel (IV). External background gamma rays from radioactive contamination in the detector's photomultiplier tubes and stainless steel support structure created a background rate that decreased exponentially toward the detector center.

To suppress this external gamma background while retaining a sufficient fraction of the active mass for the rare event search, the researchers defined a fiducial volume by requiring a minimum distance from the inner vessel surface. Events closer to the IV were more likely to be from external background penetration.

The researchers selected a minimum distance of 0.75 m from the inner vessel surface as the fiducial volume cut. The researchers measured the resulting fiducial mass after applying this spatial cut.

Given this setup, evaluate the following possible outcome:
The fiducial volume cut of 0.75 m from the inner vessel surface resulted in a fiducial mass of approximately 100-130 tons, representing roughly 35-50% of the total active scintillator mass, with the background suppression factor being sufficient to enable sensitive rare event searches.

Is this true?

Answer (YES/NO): NO